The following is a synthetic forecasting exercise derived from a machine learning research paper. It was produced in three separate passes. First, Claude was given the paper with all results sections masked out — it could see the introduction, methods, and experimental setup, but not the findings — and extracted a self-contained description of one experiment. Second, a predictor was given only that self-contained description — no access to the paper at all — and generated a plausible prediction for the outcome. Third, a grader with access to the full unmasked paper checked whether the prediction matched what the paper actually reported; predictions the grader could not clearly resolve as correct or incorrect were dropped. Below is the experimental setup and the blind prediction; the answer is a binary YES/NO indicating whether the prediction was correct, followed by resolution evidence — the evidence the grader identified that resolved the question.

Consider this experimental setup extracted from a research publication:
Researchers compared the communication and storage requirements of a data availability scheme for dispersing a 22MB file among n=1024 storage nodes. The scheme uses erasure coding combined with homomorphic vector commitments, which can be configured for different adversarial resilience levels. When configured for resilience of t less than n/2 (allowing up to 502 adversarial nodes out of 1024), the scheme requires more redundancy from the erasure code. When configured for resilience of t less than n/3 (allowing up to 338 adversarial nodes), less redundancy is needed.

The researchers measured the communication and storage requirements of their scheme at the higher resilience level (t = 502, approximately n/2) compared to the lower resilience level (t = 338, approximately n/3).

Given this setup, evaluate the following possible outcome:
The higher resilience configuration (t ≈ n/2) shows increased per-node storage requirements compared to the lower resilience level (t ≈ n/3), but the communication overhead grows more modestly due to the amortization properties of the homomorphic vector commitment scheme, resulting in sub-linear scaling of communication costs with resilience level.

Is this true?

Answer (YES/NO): NO